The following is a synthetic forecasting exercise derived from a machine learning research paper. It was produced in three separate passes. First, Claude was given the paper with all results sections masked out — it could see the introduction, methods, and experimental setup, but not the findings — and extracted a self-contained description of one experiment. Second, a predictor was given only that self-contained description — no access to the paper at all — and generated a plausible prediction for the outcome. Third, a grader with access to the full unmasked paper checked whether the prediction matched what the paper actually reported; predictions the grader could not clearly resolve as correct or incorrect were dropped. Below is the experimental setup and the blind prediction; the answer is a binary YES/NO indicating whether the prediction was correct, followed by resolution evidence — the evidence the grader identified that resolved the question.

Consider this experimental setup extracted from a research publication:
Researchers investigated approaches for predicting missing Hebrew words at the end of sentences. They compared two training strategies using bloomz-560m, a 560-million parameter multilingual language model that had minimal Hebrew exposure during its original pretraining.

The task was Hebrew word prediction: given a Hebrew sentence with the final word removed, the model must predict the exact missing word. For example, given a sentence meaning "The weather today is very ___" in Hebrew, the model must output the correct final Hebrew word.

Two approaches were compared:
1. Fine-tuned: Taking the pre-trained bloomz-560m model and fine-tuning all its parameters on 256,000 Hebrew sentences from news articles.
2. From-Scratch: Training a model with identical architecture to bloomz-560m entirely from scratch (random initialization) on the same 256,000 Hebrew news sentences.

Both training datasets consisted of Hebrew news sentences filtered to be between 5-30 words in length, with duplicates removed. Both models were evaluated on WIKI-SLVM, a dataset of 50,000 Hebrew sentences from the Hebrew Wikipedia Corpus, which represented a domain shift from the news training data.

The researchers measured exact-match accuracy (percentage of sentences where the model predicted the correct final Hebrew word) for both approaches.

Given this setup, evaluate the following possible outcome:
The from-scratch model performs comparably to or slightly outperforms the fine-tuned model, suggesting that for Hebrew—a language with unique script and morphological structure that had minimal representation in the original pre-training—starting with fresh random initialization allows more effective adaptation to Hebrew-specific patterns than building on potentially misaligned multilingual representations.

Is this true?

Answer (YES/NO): NO